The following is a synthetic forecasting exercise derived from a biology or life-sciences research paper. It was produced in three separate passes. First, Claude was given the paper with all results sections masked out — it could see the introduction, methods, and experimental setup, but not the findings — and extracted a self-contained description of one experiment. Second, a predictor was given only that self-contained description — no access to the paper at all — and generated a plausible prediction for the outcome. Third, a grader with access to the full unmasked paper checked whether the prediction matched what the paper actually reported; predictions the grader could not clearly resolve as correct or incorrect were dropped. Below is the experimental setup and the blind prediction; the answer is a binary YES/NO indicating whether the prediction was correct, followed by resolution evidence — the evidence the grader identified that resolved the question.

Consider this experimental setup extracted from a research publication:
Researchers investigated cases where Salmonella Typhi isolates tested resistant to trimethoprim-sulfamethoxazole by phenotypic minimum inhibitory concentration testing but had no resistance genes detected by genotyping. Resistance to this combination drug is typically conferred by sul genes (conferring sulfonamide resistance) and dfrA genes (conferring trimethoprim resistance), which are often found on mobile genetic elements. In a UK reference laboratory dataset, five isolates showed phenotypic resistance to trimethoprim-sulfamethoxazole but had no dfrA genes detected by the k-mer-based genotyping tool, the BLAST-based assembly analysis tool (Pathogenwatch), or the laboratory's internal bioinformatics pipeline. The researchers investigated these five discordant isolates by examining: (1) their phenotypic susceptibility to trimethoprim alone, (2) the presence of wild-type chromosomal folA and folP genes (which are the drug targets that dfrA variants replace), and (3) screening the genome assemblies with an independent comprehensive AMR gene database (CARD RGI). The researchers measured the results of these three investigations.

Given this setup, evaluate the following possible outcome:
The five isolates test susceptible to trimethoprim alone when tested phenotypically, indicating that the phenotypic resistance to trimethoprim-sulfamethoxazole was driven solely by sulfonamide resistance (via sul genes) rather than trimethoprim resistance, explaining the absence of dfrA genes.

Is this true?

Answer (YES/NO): YES